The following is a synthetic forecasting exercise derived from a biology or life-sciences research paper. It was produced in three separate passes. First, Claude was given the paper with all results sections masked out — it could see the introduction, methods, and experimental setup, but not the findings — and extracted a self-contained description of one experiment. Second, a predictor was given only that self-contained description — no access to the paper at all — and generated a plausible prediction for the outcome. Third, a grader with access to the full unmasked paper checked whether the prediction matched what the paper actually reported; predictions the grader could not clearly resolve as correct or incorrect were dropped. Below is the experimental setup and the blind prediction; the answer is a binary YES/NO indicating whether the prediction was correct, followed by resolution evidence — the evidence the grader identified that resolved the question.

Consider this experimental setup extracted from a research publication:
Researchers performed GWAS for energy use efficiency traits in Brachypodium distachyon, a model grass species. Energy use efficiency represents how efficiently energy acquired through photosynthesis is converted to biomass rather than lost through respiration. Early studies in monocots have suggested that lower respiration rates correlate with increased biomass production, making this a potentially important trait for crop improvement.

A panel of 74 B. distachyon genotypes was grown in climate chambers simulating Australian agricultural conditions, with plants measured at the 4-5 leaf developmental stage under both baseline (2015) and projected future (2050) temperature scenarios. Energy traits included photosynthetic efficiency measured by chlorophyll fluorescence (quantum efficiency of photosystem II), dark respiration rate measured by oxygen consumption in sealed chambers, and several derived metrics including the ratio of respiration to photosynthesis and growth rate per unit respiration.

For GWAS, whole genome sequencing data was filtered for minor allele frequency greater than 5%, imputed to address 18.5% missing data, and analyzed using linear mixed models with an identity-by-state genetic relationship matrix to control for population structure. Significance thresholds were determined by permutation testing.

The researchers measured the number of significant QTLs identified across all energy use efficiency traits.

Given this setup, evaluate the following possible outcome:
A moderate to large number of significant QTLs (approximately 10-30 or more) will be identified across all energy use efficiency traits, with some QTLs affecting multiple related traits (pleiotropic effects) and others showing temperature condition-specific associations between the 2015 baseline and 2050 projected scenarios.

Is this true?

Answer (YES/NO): YES